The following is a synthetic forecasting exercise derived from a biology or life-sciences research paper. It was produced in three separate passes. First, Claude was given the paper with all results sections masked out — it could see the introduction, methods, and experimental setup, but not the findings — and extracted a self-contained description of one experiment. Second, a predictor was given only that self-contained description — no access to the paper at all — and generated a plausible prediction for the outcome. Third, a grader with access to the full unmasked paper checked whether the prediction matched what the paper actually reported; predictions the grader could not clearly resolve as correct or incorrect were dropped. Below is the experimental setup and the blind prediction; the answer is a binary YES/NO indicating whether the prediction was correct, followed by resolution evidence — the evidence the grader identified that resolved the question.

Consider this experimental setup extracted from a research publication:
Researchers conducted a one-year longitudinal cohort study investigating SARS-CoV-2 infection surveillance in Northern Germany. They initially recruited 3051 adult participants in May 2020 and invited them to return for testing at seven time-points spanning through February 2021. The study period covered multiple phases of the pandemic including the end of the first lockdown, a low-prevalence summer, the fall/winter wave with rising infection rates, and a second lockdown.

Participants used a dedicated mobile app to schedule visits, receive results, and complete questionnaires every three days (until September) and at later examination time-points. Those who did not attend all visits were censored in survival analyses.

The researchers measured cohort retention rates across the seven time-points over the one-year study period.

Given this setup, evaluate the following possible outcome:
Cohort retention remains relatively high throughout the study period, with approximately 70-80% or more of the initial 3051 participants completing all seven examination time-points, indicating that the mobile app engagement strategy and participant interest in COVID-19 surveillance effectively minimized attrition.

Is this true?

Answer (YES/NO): YES